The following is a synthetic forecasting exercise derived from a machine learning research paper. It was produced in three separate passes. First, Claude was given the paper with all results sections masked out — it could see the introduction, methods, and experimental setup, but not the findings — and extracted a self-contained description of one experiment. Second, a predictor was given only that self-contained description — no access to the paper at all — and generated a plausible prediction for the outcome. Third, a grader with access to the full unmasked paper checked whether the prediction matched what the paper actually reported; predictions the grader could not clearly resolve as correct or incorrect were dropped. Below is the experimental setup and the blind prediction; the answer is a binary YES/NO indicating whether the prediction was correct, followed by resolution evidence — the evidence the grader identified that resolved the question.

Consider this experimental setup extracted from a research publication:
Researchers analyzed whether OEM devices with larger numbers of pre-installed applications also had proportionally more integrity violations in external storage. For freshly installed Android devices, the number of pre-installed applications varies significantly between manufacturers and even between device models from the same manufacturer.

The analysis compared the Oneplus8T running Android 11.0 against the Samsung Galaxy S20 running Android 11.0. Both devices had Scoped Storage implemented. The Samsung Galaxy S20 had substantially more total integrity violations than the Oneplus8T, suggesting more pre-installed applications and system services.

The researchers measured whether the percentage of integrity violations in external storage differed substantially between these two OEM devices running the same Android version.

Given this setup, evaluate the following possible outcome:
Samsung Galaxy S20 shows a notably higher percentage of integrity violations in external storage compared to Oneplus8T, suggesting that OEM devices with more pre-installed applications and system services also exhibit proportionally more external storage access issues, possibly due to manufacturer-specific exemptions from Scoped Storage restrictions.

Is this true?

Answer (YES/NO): NO